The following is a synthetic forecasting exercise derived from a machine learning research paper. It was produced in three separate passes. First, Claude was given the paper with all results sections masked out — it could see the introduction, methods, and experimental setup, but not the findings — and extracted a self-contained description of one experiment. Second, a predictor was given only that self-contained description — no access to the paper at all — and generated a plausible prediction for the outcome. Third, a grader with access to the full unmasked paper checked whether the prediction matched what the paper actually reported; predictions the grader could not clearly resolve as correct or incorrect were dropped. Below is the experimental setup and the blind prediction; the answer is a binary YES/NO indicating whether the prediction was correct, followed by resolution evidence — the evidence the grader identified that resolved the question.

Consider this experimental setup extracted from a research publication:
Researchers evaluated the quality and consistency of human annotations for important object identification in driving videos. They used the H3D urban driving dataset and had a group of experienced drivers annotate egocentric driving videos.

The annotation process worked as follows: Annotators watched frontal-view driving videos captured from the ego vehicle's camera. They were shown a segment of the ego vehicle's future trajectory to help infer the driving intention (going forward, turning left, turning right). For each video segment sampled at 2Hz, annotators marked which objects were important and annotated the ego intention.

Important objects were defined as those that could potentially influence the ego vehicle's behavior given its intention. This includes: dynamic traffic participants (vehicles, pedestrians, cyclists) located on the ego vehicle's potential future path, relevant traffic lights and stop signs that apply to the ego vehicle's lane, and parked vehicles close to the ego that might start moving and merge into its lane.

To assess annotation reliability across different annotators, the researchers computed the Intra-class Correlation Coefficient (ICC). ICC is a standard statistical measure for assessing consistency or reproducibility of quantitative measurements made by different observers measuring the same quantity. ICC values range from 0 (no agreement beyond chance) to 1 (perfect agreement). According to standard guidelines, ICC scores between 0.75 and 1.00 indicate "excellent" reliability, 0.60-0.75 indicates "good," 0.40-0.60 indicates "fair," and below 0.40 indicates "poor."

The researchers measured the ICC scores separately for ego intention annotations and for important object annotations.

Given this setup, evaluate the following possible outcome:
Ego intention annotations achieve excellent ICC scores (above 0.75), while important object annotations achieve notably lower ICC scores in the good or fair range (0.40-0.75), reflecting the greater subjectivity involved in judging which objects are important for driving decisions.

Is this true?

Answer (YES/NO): NO